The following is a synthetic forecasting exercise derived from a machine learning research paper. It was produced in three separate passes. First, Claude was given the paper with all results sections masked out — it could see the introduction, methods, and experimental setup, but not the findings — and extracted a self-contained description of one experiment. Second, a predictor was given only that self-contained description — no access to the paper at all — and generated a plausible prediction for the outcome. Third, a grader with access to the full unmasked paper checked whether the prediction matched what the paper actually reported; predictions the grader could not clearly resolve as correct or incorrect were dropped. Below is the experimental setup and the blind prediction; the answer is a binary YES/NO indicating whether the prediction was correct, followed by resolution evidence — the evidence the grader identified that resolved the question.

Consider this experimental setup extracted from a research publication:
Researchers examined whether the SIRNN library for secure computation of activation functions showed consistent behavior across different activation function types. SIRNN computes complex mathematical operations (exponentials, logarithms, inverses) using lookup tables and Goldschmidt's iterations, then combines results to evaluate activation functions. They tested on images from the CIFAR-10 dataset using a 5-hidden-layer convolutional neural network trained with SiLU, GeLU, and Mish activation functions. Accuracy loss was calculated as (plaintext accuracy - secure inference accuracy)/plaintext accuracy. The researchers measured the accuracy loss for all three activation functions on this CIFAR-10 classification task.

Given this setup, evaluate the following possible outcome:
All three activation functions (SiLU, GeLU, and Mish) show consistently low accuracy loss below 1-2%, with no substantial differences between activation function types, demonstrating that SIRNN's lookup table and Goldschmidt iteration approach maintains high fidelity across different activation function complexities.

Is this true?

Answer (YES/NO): NO